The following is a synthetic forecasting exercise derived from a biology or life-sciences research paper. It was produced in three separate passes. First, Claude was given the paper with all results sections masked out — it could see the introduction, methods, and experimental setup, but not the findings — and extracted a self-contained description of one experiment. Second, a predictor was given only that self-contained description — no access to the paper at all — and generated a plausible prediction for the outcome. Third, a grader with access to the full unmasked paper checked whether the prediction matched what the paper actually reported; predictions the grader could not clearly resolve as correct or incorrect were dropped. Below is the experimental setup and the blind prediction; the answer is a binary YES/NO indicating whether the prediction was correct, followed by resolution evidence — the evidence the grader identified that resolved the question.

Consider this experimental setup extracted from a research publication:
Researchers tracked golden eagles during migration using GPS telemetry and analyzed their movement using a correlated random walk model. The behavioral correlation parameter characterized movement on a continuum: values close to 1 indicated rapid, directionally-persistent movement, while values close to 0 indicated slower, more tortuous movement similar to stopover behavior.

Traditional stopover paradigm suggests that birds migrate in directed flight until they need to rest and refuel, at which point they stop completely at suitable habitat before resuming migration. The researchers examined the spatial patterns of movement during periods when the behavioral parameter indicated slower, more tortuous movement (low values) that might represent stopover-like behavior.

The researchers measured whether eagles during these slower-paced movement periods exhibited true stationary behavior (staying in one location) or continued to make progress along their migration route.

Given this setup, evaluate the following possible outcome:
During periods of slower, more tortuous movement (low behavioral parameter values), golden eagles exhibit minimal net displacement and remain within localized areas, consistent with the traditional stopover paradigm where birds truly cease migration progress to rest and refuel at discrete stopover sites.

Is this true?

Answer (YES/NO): NO